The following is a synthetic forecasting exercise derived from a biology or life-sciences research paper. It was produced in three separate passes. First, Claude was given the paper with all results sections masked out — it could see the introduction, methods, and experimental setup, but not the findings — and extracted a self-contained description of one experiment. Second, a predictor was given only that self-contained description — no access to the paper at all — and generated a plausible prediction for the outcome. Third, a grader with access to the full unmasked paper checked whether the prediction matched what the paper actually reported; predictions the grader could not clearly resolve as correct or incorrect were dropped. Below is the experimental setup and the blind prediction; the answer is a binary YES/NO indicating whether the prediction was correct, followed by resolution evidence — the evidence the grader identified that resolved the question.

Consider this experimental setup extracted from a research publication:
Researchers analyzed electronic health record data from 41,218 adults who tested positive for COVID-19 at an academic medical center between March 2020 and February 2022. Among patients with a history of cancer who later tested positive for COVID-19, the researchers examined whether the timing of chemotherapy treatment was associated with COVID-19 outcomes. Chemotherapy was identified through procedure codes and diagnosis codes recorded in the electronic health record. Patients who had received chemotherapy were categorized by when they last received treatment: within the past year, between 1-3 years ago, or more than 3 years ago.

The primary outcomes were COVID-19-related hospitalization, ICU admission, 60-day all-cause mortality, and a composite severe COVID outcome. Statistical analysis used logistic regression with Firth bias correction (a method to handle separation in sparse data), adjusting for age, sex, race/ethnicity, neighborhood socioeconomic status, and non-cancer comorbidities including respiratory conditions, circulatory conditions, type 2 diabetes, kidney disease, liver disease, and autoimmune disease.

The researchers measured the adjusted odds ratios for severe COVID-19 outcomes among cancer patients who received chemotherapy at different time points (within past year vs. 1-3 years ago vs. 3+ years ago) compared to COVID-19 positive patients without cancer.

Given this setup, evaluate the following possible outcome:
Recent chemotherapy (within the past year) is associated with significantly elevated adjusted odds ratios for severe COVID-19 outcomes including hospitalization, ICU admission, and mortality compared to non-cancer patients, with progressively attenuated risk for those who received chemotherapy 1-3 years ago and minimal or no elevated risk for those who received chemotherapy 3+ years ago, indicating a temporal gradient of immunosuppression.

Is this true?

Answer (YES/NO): NO